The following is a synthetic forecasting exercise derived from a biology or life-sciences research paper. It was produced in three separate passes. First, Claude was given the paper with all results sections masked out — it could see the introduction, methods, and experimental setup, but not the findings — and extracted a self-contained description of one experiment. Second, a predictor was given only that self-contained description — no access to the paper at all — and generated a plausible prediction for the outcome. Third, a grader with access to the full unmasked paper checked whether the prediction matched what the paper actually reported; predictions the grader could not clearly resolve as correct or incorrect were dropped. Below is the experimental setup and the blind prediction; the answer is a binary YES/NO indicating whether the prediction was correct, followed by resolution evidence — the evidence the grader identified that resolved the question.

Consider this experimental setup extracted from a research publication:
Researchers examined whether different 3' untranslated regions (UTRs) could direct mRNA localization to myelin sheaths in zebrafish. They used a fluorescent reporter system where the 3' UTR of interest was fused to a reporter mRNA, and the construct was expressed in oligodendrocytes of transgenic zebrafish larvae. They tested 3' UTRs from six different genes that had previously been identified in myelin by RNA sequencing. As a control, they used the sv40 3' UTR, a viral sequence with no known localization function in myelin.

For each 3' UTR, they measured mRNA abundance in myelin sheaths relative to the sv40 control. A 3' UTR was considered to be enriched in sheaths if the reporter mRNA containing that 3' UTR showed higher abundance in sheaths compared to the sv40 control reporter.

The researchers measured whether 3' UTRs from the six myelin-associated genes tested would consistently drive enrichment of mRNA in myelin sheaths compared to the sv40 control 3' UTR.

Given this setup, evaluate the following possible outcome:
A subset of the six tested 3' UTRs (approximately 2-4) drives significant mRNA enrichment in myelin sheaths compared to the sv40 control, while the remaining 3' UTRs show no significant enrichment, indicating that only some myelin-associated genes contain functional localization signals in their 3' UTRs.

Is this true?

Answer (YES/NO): YES